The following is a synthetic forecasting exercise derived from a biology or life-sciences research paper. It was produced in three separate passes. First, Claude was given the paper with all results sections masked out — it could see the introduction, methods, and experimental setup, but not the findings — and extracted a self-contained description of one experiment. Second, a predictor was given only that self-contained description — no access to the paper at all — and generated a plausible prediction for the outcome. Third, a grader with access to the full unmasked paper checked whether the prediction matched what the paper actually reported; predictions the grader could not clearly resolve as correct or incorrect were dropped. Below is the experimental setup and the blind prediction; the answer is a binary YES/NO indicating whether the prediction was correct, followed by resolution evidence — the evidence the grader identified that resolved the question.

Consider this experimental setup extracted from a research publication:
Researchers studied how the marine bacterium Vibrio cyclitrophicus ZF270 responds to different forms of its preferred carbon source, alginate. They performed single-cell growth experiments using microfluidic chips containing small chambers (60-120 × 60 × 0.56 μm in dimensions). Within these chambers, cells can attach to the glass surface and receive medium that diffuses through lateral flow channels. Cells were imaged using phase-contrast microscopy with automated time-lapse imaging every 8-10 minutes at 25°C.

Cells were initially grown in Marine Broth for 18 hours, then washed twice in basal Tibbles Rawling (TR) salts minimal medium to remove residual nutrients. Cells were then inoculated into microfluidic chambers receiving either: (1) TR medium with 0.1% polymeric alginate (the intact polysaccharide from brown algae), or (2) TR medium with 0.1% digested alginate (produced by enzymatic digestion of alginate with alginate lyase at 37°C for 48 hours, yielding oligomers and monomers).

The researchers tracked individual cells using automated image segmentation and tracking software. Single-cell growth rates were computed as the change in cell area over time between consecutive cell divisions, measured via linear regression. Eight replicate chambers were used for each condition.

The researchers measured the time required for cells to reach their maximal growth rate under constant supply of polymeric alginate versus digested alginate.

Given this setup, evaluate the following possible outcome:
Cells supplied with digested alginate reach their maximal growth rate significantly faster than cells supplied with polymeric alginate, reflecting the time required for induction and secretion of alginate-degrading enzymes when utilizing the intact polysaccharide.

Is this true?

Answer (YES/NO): YES